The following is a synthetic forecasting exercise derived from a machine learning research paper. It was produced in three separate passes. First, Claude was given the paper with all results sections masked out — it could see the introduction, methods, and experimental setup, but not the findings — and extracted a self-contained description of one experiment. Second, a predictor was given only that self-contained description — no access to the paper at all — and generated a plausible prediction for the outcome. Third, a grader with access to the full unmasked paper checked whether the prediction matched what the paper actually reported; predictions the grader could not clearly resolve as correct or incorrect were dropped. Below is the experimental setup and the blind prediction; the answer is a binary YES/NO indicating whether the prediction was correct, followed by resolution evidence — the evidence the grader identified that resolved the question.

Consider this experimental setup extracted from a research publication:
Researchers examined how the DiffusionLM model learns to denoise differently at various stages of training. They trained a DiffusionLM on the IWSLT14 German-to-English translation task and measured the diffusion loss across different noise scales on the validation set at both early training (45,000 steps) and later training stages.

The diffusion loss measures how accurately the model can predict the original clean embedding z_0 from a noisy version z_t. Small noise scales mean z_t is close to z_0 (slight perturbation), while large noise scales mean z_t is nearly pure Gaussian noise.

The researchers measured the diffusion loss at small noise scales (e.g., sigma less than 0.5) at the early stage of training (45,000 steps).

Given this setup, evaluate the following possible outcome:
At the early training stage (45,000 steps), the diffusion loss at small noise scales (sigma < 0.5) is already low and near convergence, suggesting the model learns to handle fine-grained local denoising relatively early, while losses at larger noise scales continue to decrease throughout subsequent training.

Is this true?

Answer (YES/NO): YES